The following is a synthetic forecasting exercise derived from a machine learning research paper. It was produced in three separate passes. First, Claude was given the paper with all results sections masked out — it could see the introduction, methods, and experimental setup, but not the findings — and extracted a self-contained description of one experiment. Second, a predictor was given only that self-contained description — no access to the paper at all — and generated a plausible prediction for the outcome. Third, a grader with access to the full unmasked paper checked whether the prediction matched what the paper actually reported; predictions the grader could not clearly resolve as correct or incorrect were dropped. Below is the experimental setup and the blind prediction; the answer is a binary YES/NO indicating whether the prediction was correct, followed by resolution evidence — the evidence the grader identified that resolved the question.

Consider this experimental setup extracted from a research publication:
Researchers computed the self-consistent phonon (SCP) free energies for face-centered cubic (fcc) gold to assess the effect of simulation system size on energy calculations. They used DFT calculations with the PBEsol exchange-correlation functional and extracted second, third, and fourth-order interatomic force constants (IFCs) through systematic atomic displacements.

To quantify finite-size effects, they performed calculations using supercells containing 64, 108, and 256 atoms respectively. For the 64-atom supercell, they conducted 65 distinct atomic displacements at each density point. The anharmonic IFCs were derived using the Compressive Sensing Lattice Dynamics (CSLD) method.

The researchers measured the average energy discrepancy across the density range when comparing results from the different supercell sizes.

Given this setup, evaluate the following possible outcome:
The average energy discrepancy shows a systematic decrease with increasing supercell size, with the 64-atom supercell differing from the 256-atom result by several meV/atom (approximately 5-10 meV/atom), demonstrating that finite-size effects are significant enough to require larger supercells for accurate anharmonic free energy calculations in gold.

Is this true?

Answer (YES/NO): NO